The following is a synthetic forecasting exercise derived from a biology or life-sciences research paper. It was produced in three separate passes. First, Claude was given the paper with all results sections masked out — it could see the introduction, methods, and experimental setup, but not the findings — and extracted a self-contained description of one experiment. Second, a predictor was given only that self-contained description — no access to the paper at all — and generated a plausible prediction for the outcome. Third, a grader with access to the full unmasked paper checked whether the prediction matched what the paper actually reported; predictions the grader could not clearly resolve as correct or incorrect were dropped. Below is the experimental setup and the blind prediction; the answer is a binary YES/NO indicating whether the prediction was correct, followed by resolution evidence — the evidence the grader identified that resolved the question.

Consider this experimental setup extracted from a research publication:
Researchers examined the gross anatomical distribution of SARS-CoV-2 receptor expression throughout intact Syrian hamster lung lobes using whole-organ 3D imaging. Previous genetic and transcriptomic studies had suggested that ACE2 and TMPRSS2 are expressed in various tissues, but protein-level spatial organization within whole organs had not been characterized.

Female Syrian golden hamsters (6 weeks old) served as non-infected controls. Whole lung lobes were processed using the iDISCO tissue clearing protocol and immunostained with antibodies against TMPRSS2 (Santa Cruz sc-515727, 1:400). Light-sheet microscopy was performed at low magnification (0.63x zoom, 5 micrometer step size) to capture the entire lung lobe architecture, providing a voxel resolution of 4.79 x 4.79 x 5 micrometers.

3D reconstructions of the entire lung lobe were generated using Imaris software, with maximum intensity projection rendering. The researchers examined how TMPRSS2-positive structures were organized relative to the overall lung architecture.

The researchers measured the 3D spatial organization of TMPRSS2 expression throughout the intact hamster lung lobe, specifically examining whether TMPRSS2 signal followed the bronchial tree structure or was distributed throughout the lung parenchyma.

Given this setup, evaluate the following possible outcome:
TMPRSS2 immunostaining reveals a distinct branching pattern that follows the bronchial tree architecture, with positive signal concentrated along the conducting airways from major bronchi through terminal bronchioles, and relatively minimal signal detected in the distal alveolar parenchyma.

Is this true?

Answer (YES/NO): YES